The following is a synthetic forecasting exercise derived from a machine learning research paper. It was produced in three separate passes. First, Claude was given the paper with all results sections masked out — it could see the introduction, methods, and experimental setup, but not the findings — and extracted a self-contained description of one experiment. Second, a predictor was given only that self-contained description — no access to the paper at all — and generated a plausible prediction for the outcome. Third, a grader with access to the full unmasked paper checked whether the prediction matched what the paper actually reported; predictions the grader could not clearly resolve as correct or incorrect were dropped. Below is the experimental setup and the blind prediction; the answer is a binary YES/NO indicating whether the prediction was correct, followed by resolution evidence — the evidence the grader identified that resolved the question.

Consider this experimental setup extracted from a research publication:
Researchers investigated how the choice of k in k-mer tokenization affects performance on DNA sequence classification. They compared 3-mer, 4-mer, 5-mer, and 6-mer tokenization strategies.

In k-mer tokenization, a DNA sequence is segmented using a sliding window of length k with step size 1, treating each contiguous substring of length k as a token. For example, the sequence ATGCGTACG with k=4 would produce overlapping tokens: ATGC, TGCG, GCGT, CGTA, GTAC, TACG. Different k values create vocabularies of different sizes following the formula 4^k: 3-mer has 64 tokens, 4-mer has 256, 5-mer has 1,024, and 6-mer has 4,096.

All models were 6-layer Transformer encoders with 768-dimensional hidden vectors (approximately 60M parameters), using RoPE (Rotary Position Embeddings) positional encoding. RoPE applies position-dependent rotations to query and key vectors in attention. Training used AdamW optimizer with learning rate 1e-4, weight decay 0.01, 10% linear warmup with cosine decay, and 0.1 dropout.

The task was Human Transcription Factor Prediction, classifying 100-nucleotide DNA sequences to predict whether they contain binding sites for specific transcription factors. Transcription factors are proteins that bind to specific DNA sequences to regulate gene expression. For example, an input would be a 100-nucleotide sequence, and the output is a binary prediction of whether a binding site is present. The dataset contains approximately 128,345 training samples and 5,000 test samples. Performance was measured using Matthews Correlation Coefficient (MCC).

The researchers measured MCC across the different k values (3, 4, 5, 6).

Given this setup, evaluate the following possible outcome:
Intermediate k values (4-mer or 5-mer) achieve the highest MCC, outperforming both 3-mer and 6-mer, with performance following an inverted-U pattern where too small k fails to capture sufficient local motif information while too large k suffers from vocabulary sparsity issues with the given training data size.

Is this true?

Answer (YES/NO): YES